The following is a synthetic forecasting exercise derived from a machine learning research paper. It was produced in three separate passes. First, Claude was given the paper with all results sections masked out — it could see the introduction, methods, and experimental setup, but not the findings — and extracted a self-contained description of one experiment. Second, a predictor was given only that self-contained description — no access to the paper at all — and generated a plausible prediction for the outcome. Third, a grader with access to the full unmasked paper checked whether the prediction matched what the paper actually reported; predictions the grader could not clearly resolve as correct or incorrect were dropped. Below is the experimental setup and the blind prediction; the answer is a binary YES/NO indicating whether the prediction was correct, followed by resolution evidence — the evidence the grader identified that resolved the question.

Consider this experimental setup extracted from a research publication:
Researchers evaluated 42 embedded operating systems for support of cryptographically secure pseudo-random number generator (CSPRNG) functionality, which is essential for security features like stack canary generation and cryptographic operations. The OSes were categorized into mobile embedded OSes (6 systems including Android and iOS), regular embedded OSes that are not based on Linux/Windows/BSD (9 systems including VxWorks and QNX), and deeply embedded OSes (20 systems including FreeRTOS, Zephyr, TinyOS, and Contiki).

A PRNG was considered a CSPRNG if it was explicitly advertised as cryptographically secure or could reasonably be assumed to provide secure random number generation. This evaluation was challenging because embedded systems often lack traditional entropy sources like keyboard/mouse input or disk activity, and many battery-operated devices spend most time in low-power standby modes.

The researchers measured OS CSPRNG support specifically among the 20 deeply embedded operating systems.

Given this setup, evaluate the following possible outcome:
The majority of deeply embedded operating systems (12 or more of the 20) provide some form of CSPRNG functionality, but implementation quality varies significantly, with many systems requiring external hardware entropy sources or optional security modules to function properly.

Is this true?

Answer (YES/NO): NO